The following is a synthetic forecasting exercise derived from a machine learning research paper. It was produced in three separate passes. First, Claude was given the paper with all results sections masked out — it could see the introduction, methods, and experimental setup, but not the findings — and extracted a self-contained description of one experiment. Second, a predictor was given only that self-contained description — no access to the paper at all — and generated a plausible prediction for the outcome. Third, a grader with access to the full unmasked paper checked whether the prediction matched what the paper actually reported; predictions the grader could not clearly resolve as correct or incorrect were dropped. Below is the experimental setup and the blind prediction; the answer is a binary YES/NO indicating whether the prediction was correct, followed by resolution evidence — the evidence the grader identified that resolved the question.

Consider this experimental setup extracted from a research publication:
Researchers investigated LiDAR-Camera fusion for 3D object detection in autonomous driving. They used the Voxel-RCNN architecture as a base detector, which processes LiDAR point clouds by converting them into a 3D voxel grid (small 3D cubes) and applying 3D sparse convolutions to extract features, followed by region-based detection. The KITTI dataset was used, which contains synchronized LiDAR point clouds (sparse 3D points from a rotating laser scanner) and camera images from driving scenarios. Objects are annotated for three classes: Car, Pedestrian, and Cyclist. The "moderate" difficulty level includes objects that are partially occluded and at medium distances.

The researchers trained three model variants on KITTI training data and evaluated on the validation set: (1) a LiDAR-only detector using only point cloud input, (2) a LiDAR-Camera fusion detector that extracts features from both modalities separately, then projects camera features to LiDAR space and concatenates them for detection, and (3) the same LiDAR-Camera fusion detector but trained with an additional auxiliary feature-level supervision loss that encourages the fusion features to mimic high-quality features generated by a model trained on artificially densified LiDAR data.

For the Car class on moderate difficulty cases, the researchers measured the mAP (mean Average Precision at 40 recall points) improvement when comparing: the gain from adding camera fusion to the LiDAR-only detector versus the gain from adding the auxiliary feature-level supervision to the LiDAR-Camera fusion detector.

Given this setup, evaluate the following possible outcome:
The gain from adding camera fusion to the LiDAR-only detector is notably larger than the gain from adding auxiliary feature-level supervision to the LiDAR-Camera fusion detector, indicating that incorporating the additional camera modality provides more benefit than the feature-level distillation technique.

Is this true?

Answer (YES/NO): YES